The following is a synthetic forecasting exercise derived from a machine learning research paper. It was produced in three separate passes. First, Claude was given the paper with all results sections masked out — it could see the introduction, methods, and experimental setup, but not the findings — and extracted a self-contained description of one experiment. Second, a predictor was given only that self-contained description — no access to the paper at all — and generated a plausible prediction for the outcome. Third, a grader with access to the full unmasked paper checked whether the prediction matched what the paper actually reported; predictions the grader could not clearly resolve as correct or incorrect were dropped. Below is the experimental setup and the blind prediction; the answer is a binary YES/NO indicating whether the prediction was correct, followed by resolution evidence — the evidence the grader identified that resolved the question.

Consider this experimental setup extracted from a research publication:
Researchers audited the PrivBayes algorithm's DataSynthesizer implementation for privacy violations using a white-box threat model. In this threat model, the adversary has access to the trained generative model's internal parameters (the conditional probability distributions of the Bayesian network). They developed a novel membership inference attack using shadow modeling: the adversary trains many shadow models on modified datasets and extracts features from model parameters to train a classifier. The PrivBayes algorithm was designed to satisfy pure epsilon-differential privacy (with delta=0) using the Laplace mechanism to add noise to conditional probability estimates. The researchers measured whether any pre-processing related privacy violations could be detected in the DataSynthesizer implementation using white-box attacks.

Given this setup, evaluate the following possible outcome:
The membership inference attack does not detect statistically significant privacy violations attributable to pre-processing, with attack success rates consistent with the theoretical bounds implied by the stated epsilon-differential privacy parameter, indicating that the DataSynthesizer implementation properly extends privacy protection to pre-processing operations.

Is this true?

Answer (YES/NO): NO